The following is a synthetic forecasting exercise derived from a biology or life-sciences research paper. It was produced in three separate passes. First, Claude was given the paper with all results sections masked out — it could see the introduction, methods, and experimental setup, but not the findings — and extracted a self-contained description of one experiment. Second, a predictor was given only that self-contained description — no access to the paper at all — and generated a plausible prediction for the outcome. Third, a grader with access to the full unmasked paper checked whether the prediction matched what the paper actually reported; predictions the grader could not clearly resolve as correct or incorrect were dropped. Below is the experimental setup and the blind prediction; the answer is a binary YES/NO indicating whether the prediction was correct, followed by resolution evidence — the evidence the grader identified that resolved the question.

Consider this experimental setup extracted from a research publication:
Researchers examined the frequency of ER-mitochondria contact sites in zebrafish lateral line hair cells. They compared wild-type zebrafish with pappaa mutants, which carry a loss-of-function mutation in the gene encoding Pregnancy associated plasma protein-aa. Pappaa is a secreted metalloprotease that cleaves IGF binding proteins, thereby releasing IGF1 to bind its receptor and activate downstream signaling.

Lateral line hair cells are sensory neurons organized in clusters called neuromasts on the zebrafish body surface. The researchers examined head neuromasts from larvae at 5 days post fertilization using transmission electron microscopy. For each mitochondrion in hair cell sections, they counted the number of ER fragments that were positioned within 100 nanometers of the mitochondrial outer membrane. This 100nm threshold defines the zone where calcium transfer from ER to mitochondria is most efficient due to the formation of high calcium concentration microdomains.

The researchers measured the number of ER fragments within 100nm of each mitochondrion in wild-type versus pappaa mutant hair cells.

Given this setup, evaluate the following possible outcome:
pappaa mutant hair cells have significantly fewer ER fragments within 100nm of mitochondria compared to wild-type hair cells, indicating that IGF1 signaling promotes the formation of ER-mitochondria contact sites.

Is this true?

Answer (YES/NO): NO